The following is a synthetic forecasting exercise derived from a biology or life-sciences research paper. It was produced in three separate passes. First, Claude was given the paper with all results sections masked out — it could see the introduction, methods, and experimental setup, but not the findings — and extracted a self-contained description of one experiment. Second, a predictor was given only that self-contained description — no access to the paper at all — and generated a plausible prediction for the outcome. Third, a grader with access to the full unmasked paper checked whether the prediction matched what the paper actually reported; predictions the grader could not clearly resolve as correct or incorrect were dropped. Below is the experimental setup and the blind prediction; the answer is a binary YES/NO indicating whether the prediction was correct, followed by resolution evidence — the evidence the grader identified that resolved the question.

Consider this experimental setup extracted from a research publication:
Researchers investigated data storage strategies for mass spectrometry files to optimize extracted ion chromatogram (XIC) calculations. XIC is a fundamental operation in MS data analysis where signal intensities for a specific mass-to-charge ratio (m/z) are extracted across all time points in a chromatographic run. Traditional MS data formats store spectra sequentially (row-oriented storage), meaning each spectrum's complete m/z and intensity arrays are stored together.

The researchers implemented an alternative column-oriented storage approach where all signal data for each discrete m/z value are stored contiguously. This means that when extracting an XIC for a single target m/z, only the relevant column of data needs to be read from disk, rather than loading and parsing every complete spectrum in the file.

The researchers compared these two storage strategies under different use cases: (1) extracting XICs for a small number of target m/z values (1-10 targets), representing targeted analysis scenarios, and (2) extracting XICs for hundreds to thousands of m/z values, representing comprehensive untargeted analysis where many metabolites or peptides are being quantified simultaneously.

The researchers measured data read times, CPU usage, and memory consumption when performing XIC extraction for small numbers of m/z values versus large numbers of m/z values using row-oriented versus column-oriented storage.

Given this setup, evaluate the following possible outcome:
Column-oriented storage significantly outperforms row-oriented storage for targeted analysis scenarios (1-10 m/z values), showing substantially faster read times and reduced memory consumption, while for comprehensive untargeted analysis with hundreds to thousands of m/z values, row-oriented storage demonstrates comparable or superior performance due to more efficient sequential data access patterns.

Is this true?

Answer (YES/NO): YES